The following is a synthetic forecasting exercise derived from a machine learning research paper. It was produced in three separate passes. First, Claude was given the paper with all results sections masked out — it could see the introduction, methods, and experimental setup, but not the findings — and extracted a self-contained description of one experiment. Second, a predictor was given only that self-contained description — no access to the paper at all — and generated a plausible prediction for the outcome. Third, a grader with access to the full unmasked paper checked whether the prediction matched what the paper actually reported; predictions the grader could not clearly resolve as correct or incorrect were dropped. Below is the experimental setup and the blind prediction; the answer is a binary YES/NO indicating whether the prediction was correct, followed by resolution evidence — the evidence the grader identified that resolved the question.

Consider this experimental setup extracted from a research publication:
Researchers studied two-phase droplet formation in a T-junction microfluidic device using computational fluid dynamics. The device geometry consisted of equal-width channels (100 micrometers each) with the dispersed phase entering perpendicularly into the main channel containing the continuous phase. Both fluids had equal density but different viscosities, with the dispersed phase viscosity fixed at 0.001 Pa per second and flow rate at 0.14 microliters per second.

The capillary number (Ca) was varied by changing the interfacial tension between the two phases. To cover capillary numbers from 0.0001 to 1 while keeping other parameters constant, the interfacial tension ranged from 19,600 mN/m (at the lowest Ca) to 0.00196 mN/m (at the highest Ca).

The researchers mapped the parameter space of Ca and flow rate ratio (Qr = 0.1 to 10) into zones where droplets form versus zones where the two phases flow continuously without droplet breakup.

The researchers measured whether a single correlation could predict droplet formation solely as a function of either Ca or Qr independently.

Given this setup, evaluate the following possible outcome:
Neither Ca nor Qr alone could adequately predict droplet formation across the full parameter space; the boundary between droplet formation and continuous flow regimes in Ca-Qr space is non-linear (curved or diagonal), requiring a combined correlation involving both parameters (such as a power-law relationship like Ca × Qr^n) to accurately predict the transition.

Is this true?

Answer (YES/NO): YES